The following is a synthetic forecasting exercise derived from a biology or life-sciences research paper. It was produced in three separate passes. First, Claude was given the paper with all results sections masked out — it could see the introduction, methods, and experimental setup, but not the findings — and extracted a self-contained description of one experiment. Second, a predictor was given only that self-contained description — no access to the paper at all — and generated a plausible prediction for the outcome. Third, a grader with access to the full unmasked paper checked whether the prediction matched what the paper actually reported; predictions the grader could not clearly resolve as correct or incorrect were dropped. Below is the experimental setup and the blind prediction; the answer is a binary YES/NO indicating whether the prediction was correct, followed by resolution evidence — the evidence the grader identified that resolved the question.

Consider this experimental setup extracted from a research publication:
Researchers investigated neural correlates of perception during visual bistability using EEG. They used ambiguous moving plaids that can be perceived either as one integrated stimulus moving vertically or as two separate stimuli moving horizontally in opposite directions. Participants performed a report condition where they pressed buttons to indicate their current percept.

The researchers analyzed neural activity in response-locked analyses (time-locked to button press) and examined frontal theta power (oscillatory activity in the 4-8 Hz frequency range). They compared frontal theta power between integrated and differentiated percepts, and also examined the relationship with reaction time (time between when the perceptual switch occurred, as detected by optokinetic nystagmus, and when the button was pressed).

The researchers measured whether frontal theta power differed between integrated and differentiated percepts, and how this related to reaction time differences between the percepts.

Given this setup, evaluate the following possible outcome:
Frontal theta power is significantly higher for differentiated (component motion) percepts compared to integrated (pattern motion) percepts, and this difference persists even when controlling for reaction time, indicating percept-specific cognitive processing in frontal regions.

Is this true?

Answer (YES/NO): NO